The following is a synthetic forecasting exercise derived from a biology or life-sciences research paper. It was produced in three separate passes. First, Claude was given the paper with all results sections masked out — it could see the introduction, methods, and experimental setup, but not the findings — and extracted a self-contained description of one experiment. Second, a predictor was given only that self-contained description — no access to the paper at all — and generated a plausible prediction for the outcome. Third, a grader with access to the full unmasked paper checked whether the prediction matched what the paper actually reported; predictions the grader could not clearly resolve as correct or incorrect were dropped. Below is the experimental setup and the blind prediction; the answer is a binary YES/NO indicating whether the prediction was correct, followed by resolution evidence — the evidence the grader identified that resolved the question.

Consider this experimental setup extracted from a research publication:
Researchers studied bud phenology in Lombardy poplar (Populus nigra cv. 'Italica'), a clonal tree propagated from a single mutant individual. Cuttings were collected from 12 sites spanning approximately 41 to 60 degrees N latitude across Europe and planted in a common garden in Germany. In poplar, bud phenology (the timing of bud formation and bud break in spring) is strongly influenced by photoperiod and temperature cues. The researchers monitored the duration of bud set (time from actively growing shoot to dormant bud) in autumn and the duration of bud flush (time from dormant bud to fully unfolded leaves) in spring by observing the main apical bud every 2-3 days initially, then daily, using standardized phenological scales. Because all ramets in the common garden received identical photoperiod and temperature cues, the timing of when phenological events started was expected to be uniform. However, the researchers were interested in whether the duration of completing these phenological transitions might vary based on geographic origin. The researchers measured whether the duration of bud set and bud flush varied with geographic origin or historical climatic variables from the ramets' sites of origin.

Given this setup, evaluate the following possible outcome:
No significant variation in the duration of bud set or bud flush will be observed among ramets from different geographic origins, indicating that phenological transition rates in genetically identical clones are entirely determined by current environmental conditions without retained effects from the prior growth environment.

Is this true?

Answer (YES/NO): NO